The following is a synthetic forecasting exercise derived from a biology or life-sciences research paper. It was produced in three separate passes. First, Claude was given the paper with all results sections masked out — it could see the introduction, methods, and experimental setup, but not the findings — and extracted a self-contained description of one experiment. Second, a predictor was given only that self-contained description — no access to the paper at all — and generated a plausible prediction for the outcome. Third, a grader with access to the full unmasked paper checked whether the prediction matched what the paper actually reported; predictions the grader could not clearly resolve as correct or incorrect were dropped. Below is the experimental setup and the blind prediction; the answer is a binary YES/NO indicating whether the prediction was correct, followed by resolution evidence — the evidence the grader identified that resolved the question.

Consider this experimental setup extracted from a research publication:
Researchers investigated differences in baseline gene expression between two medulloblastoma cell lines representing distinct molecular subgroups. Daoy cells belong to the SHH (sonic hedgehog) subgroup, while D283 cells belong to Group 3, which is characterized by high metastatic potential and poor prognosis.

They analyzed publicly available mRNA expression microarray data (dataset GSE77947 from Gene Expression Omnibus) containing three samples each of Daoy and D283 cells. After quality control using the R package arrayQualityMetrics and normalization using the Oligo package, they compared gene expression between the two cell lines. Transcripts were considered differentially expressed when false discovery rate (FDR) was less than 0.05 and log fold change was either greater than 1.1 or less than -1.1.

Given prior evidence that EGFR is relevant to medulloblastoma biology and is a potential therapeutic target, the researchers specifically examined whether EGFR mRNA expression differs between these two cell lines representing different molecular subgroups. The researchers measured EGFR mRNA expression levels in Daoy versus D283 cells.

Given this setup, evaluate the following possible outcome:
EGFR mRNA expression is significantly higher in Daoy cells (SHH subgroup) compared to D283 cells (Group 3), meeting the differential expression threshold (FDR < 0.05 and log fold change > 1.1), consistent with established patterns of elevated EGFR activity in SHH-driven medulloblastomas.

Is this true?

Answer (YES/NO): YES